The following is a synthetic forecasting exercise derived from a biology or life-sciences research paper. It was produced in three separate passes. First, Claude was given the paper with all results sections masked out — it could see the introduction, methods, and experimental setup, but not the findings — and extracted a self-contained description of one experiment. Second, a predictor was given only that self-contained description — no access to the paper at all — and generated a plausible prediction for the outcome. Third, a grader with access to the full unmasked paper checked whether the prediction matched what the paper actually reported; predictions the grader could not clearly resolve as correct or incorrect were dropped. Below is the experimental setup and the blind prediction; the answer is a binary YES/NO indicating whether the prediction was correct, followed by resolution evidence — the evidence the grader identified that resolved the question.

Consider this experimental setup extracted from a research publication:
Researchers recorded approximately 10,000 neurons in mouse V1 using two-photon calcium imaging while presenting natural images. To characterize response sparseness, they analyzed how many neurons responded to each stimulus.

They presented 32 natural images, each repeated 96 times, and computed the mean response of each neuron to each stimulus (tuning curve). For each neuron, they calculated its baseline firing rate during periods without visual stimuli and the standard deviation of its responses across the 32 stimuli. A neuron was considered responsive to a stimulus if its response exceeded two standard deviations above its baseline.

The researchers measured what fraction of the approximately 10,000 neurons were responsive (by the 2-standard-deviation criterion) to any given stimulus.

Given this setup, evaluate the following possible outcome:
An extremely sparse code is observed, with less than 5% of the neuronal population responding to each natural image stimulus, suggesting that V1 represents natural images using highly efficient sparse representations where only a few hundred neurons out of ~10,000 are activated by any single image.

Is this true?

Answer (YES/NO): NO